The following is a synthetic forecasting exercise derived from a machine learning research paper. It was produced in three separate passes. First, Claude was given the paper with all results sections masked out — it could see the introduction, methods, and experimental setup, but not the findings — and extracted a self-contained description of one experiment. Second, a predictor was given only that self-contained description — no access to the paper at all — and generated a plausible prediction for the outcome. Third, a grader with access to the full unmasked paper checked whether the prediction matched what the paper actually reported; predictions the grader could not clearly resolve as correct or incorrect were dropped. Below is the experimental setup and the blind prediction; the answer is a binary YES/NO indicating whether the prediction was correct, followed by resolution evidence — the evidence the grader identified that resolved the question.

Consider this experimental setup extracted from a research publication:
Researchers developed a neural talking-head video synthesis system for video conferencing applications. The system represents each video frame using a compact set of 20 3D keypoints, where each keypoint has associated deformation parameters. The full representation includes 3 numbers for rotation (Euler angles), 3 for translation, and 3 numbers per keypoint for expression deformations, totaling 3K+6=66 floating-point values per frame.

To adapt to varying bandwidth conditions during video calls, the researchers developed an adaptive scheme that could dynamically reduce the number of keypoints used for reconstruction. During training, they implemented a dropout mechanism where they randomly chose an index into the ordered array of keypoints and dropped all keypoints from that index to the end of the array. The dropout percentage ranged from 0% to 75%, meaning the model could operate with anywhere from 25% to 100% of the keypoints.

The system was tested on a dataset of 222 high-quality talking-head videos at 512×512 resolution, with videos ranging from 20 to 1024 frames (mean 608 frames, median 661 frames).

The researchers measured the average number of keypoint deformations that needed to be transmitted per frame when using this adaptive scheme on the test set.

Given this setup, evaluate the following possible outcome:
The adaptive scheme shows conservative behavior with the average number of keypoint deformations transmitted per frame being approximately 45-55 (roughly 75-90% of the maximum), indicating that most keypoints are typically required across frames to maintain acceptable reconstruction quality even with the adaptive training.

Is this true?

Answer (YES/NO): NO